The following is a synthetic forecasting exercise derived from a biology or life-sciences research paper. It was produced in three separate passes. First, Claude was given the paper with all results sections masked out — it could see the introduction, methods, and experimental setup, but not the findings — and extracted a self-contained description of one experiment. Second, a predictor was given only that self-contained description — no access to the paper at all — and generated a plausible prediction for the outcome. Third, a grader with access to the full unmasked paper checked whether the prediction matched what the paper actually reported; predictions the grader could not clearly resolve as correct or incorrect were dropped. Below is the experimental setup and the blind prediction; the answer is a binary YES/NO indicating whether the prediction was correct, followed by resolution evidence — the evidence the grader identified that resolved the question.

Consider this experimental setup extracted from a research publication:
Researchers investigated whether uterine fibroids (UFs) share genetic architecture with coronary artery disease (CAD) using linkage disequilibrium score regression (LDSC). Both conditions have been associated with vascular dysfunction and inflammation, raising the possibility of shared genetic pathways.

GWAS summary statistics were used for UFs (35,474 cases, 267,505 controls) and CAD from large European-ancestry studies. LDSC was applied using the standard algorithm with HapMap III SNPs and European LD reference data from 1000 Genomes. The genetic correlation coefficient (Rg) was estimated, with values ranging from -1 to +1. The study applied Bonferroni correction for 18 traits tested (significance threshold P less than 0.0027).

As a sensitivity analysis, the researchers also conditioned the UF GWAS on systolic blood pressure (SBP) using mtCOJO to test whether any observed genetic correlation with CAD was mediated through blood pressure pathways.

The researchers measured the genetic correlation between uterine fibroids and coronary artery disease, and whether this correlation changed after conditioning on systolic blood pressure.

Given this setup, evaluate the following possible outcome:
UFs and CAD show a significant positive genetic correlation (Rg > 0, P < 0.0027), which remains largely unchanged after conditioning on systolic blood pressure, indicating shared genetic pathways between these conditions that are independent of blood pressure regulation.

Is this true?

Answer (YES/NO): NO